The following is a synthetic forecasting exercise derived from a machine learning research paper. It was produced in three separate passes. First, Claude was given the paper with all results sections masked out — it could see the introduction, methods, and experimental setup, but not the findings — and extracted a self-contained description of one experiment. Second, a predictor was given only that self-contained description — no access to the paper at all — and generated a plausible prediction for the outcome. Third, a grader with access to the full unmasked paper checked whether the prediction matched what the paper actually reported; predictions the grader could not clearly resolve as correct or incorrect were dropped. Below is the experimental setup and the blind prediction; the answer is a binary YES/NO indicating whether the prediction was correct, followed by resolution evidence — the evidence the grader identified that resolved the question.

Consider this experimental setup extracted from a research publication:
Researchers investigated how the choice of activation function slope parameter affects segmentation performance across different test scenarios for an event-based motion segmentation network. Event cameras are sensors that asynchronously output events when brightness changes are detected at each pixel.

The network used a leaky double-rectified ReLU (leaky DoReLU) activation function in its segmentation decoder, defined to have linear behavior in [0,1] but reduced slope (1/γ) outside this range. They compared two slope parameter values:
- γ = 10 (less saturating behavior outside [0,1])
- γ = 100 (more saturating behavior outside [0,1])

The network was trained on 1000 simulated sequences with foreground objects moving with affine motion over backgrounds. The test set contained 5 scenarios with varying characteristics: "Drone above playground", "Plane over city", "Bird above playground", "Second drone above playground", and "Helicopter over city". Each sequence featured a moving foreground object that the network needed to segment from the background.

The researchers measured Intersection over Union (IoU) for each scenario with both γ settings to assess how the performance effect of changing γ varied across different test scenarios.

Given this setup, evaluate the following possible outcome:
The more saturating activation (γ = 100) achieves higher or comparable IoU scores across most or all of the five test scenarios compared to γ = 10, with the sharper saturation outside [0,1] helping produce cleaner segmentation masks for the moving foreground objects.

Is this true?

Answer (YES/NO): YES